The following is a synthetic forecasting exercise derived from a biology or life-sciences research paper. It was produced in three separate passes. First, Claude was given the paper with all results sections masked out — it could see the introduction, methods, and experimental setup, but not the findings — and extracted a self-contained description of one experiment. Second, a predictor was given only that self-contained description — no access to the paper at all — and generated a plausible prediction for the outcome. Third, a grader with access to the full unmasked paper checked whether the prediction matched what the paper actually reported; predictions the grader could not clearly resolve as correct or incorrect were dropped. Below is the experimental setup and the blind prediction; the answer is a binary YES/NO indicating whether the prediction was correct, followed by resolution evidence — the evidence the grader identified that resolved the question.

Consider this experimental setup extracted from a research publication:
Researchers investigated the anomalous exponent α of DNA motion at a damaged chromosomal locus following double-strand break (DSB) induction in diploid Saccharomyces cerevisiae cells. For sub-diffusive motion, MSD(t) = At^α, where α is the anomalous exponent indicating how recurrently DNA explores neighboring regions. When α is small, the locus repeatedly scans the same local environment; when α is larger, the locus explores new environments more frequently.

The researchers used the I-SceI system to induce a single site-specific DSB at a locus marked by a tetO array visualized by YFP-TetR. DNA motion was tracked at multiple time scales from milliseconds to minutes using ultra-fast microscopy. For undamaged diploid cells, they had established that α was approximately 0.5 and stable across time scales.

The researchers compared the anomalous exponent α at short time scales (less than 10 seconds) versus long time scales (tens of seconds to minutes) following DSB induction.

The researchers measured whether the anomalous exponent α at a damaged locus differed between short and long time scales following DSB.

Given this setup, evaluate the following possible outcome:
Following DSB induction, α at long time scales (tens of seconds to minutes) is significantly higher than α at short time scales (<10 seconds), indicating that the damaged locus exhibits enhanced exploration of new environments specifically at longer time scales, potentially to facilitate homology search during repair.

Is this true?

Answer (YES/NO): YES